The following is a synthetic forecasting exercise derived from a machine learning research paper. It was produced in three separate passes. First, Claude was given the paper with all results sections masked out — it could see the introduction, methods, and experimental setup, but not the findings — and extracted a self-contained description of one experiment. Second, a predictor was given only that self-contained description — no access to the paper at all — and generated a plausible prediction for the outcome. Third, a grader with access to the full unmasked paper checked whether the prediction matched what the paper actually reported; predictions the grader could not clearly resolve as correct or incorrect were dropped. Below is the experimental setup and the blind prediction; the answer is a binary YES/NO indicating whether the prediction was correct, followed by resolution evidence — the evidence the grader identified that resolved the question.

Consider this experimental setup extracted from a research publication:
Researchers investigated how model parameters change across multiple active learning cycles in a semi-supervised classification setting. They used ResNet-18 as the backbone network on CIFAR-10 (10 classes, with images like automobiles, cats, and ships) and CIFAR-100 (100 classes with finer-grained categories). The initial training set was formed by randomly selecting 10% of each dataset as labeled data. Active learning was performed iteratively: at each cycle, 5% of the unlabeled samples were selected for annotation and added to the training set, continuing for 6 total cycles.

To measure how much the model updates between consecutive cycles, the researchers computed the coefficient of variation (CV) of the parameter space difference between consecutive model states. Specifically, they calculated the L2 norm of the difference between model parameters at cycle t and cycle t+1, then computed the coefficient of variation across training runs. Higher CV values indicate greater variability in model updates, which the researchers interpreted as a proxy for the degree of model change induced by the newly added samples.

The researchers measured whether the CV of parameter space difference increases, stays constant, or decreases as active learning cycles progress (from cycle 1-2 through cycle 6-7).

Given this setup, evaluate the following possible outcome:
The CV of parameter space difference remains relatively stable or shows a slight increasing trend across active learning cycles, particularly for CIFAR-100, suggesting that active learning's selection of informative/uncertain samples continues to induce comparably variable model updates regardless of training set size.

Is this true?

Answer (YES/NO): NO